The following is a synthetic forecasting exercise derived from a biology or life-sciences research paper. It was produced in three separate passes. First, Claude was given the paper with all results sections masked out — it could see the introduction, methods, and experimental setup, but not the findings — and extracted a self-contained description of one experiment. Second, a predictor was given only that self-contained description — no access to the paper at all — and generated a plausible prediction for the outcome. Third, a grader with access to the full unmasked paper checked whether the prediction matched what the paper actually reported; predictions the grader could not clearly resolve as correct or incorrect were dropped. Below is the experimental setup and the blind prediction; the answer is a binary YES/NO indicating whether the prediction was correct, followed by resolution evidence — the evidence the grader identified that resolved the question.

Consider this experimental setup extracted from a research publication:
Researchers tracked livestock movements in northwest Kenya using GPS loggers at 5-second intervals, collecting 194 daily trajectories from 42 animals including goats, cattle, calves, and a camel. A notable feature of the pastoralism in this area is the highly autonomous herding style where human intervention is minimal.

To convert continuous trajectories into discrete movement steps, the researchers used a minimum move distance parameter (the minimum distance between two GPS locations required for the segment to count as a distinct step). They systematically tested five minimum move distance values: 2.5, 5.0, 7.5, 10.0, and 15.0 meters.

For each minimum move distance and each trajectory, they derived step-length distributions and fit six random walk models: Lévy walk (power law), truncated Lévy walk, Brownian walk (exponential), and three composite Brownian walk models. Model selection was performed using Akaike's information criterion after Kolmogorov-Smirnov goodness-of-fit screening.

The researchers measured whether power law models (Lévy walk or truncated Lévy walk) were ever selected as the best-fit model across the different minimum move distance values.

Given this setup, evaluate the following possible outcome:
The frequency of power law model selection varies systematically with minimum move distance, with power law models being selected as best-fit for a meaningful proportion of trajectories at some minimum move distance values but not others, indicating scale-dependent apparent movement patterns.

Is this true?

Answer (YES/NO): YES